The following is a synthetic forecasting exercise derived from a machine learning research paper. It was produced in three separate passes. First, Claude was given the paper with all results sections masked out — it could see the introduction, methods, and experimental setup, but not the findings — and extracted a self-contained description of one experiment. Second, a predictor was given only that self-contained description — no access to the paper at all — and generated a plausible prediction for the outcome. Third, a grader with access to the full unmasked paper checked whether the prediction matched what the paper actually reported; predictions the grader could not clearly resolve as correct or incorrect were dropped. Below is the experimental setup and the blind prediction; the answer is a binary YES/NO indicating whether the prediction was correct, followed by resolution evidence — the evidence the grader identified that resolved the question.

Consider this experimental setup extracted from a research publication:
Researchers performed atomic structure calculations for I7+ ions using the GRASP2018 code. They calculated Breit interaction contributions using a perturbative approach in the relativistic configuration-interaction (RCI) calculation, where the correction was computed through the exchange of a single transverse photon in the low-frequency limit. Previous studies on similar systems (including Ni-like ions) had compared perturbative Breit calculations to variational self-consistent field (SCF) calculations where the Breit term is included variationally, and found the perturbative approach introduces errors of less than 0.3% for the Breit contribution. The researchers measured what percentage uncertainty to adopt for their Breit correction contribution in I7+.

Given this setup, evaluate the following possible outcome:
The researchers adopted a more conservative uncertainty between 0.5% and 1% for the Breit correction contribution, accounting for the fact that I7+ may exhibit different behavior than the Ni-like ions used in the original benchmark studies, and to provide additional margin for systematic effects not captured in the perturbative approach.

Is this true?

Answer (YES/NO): YES